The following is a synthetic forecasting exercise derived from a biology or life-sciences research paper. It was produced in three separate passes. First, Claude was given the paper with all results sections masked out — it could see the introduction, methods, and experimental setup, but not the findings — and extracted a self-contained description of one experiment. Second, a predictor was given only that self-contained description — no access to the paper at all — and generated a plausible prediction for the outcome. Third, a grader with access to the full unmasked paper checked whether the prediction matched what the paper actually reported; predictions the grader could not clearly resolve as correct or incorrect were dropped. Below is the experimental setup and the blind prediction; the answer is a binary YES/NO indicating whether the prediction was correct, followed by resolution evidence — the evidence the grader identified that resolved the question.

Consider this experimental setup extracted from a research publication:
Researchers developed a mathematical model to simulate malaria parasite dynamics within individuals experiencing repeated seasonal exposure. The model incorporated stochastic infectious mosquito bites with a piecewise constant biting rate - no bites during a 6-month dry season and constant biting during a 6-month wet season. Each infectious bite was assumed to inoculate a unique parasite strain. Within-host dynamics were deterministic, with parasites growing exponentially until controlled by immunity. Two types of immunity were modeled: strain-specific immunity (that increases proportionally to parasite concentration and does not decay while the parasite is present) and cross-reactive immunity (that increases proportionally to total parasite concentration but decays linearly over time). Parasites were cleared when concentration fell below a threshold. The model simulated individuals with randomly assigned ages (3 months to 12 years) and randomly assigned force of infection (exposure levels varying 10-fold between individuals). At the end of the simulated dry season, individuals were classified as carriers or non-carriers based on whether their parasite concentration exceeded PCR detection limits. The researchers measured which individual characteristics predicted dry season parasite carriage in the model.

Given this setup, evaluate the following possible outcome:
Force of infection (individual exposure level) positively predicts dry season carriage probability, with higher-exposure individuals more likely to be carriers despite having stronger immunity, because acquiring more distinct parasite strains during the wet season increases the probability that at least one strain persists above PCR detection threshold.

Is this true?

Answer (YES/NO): YES